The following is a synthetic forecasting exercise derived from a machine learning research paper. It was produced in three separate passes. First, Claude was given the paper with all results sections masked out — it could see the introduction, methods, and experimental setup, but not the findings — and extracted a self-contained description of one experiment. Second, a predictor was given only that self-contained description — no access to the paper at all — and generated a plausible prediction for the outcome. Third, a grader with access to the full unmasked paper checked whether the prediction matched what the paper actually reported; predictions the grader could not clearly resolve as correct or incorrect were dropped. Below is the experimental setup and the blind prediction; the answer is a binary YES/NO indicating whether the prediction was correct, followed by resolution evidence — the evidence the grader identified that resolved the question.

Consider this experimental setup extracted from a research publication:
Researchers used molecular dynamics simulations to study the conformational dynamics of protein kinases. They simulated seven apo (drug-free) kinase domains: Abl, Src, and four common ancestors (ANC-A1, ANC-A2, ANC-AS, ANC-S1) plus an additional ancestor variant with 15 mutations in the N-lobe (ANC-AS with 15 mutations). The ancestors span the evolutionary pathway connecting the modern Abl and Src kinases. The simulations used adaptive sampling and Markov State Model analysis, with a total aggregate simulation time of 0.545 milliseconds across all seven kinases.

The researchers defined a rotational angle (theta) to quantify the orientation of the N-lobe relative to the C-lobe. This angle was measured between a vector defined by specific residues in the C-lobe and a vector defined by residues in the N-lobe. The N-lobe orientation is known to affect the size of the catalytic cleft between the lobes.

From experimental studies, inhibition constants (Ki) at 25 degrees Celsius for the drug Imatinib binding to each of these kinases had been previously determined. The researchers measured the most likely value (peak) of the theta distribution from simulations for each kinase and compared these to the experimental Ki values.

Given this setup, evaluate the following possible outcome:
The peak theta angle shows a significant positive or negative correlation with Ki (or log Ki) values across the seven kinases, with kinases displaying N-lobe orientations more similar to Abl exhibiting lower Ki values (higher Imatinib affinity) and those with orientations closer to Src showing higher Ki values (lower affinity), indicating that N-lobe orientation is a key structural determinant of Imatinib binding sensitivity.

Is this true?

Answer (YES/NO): YES